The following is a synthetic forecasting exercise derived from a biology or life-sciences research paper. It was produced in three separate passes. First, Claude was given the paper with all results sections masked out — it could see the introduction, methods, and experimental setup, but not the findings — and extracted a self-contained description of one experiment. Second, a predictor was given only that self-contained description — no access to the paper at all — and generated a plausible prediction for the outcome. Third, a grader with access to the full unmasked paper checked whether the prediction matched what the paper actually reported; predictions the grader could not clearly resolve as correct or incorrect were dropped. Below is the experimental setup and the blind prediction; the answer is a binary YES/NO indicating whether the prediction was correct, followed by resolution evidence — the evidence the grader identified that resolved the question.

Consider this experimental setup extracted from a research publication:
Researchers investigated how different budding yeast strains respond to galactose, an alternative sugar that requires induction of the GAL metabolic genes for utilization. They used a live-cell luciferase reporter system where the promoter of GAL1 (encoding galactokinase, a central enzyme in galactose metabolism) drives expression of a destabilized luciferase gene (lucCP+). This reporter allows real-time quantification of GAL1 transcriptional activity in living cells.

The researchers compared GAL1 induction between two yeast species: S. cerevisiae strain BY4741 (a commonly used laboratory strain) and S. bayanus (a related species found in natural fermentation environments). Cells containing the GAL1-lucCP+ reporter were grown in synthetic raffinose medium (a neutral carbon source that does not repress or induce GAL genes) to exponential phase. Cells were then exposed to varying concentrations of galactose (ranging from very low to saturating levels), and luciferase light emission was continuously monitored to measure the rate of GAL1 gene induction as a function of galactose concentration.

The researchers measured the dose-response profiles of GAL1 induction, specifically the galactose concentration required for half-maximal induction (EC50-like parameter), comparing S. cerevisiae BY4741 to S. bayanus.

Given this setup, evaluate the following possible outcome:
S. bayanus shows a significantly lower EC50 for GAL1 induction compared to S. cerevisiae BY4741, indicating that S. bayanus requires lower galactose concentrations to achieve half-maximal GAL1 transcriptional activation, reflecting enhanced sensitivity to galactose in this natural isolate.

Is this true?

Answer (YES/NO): YES